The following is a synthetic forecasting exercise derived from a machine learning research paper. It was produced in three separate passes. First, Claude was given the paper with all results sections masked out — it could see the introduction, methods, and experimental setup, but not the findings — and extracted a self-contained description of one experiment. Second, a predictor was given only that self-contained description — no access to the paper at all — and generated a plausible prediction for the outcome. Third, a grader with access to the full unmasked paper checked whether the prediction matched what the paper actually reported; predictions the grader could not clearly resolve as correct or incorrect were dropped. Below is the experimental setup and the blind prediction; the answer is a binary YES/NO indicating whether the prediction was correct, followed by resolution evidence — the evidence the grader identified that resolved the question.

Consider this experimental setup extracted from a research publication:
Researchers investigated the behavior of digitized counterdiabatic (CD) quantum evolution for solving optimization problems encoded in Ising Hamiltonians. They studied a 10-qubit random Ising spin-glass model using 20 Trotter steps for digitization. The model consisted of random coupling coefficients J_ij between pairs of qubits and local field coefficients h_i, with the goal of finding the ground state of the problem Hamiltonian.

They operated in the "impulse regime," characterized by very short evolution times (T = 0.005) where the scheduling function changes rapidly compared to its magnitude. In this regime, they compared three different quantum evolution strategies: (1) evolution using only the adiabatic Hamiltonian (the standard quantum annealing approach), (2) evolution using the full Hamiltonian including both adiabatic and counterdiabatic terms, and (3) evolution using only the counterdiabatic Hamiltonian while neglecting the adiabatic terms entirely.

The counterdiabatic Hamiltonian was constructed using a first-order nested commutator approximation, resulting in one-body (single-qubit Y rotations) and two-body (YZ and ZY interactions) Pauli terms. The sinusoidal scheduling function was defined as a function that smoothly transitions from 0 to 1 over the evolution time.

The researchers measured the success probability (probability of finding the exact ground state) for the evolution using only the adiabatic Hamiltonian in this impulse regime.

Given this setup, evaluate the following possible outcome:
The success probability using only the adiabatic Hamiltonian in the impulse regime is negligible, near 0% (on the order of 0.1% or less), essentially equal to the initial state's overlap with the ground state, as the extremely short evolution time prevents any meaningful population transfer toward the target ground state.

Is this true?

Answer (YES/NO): YES